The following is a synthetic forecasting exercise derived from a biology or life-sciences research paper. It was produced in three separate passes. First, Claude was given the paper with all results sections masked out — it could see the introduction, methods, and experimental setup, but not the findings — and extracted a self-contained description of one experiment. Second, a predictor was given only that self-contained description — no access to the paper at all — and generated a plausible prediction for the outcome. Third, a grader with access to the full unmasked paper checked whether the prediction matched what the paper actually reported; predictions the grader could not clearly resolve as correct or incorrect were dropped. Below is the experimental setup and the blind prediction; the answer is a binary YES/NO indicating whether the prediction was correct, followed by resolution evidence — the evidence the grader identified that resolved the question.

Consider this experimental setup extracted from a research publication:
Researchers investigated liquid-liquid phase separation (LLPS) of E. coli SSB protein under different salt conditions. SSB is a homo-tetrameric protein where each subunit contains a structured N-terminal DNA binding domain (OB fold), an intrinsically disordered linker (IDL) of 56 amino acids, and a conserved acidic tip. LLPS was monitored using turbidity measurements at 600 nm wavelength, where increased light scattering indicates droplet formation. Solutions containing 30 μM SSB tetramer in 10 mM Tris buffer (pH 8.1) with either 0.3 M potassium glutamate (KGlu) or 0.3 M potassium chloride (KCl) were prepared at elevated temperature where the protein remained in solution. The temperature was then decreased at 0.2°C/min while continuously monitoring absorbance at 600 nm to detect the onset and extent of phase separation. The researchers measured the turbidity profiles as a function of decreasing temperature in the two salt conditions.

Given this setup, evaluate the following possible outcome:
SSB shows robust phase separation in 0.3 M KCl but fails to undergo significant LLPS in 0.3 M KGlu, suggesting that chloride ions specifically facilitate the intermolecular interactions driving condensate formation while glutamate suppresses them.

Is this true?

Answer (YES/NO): NO